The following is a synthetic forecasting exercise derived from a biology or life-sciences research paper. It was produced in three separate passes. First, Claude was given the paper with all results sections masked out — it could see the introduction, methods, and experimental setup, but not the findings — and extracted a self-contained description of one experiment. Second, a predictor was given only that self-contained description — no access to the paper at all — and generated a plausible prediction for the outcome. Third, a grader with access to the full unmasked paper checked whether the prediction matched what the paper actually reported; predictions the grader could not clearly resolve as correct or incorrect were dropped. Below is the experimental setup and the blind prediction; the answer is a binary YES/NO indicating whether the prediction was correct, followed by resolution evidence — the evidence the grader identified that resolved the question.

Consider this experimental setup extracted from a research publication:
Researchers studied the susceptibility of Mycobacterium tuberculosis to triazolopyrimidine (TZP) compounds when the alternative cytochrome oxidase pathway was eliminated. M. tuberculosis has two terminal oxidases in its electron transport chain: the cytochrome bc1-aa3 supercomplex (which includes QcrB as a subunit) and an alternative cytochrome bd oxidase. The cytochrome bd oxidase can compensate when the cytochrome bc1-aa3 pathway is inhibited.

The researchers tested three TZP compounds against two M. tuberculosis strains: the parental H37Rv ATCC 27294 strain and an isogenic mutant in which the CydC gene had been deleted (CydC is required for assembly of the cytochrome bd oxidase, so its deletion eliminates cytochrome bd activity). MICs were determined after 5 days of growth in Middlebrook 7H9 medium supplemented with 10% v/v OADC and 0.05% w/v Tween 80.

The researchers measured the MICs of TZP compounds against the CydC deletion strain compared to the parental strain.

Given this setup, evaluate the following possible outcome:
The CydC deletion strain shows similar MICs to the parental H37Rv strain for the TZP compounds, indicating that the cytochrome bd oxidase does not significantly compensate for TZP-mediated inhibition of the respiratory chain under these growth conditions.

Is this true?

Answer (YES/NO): NO